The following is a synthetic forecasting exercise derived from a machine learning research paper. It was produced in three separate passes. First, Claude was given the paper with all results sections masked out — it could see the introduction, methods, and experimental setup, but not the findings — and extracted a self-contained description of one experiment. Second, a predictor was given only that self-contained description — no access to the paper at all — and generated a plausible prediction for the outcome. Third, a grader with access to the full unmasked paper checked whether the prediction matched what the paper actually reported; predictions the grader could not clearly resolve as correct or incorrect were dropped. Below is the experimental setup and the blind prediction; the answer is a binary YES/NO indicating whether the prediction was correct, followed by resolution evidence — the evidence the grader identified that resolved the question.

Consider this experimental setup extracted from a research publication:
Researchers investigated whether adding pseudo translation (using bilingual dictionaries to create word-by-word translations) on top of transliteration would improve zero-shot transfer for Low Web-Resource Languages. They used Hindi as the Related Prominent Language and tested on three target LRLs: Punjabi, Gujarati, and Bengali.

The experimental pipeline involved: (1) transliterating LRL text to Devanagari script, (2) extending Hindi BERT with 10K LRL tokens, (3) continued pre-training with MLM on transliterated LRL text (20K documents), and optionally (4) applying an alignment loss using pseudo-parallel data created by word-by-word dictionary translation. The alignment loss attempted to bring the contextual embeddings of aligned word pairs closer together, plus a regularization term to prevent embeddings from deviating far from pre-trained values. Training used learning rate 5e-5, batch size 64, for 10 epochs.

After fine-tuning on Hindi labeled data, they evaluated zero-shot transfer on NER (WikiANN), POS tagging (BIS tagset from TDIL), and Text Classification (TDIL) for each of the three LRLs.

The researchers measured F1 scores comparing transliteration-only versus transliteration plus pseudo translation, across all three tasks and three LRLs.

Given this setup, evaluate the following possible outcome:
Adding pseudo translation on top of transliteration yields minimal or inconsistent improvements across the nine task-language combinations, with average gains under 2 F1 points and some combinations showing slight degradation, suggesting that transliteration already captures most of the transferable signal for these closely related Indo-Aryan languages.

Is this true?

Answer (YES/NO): NO